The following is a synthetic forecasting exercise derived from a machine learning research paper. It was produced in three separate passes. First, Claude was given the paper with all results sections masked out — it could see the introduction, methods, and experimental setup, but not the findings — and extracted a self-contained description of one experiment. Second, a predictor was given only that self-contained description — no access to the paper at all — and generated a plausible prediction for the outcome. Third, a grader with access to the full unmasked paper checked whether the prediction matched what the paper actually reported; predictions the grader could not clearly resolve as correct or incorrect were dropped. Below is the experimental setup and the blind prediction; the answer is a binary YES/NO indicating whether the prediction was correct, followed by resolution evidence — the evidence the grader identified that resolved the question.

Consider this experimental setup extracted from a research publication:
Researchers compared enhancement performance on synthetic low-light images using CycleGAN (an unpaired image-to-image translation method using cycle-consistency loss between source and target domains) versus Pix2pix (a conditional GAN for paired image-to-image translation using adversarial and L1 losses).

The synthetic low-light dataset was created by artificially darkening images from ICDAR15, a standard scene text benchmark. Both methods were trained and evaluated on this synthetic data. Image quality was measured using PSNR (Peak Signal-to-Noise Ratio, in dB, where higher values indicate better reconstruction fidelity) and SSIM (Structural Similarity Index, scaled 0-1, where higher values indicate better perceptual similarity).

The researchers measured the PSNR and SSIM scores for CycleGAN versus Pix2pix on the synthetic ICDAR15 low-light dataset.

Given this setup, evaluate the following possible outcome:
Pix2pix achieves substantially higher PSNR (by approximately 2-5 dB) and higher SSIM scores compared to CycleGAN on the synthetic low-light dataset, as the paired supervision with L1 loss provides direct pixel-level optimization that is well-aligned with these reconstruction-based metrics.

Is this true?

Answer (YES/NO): NO